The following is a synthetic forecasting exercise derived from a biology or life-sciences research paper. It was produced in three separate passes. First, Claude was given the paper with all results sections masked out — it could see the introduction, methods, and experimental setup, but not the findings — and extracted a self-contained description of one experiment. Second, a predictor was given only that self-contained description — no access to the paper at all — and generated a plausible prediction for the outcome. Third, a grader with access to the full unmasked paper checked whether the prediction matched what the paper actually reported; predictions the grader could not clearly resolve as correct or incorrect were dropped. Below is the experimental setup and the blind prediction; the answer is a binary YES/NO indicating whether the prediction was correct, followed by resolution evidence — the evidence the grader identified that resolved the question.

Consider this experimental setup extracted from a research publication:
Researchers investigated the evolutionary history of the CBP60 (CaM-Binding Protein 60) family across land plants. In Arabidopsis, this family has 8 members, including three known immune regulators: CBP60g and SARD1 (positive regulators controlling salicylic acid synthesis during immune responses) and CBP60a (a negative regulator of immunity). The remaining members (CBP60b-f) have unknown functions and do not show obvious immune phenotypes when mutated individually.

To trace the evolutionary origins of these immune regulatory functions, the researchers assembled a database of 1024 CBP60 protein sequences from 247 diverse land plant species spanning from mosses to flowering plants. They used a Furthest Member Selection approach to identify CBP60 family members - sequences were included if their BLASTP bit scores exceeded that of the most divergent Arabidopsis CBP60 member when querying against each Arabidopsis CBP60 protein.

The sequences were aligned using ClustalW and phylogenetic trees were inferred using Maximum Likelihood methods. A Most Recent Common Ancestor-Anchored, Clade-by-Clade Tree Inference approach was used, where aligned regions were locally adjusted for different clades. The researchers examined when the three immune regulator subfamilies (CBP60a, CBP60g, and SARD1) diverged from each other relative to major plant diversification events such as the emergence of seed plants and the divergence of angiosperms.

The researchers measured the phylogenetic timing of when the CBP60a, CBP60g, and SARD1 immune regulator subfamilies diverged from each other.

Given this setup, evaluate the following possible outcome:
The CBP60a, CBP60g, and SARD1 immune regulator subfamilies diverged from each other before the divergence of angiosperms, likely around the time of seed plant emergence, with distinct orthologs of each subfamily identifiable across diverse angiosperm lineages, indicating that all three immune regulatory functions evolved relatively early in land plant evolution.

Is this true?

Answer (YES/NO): NO